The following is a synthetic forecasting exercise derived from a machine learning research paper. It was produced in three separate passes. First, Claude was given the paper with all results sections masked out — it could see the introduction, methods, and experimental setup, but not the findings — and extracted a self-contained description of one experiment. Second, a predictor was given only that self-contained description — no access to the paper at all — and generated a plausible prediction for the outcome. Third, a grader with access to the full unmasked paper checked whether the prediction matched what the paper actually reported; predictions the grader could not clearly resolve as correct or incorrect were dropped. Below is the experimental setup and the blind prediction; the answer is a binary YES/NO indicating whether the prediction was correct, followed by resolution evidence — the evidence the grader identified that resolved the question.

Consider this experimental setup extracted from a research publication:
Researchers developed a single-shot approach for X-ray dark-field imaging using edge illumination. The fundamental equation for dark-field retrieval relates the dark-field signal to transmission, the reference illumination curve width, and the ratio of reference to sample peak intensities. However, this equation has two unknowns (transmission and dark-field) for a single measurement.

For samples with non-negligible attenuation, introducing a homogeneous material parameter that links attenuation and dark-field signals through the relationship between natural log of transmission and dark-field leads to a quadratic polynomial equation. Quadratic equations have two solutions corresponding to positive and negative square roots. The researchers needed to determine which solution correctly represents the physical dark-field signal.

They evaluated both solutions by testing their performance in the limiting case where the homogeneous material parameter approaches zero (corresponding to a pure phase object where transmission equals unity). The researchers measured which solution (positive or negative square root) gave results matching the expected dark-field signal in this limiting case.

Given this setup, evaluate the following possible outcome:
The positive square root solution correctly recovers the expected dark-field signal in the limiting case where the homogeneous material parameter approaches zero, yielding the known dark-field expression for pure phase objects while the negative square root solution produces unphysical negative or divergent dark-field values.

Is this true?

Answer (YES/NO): NO